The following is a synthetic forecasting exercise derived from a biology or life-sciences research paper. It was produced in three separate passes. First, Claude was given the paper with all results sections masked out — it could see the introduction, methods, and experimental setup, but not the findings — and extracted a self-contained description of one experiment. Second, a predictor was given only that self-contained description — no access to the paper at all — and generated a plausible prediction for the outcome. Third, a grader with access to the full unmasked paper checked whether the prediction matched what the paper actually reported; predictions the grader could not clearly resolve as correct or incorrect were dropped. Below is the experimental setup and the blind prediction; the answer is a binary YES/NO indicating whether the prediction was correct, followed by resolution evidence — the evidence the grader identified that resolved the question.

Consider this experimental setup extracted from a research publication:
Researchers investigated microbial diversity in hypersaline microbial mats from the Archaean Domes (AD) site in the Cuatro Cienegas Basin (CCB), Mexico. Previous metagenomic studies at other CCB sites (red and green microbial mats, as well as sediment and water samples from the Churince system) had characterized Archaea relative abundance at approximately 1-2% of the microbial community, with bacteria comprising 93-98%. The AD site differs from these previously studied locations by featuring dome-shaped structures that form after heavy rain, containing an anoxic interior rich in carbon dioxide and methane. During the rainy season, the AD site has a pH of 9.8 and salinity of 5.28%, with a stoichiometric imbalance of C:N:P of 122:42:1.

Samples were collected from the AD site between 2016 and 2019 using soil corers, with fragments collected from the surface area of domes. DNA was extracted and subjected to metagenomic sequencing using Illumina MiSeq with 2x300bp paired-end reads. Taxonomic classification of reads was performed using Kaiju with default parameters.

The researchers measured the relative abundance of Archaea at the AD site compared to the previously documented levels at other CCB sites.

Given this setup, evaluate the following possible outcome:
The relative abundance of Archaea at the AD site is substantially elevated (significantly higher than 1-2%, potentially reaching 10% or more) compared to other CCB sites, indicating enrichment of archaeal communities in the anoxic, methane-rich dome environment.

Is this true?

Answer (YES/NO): YES